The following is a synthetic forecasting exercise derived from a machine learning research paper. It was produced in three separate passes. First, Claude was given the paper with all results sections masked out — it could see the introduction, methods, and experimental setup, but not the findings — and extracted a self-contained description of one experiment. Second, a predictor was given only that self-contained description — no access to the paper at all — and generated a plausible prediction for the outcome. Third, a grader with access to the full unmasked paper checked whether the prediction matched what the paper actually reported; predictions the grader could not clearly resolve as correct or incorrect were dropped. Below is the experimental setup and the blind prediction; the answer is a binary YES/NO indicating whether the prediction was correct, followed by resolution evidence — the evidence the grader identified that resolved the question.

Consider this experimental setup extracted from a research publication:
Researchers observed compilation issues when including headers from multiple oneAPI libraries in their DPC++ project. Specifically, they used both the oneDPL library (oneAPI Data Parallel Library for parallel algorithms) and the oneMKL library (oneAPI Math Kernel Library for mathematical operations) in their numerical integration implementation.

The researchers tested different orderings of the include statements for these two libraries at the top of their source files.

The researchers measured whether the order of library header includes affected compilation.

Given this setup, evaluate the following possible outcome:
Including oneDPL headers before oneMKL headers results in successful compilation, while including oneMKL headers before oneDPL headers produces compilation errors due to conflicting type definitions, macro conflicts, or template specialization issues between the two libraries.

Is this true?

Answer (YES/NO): YES